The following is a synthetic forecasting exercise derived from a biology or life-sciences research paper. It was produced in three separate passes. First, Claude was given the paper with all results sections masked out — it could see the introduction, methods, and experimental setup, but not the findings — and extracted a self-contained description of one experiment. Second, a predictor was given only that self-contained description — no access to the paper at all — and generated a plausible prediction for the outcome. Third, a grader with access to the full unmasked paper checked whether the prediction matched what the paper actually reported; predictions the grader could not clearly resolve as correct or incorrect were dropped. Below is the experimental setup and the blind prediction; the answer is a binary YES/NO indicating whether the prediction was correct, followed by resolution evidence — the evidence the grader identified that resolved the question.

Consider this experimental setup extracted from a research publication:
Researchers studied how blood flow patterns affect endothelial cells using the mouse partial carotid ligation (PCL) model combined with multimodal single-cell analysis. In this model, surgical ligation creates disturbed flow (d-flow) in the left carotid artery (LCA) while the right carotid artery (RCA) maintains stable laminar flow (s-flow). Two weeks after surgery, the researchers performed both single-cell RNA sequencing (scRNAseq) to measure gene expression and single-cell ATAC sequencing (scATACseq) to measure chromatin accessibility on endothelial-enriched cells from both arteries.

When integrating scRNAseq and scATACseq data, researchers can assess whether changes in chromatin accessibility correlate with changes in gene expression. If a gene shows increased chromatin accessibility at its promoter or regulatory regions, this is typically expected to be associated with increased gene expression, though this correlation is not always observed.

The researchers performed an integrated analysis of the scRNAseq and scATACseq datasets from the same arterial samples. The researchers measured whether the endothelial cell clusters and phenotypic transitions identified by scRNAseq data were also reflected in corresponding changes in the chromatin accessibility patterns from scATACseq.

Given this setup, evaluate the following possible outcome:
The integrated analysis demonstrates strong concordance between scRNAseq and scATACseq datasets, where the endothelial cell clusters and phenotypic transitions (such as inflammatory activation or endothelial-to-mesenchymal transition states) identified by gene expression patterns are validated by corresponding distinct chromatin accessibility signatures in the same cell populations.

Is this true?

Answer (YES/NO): YES